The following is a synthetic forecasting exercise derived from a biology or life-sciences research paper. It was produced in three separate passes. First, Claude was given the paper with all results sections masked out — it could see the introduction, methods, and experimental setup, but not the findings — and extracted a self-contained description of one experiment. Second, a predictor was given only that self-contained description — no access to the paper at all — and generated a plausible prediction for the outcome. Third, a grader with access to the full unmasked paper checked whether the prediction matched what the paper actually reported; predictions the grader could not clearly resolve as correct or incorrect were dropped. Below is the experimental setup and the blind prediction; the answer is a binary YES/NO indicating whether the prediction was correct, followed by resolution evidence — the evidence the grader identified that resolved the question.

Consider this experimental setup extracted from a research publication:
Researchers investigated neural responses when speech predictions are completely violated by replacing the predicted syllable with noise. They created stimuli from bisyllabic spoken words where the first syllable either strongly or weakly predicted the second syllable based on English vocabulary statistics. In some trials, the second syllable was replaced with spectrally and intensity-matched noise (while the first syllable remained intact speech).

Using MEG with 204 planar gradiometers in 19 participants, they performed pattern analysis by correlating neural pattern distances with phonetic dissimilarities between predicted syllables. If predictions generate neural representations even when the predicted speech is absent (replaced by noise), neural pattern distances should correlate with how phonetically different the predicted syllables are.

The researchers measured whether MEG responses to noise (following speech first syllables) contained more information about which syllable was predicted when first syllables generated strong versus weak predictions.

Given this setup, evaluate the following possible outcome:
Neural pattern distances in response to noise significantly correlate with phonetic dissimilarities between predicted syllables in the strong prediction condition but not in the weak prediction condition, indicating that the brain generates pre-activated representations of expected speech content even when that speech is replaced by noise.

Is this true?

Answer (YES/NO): NO